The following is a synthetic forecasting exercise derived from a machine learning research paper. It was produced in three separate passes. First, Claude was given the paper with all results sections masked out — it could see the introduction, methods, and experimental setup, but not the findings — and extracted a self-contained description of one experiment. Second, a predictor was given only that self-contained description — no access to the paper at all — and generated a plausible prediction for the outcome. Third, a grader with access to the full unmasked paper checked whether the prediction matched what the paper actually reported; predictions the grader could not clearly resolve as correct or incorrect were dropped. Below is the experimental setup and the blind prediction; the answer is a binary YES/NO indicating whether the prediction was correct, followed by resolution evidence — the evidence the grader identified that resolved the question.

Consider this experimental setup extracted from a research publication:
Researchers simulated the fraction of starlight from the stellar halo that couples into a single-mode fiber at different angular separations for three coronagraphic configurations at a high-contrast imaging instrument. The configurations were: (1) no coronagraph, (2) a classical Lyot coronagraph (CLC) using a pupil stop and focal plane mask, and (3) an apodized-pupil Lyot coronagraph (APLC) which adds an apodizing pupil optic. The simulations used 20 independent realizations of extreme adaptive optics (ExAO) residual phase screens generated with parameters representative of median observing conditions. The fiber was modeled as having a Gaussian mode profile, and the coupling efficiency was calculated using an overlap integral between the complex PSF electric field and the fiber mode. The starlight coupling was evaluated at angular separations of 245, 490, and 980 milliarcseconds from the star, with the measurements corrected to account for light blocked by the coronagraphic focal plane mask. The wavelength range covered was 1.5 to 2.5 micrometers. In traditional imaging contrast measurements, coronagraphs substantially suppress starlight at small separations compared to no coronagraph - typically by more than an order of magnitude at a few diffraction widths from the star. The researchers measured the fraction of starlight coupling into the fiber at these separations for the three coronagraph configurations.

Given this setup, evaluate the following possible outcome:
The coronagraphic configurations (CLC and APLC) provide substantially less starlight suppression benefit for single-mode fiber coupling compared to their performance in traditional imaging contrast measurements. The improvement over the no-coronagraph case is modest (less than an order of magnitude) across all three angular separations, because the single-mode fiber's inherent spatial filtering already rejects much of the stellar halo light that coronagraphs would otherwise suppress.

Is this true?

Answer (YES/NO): YES